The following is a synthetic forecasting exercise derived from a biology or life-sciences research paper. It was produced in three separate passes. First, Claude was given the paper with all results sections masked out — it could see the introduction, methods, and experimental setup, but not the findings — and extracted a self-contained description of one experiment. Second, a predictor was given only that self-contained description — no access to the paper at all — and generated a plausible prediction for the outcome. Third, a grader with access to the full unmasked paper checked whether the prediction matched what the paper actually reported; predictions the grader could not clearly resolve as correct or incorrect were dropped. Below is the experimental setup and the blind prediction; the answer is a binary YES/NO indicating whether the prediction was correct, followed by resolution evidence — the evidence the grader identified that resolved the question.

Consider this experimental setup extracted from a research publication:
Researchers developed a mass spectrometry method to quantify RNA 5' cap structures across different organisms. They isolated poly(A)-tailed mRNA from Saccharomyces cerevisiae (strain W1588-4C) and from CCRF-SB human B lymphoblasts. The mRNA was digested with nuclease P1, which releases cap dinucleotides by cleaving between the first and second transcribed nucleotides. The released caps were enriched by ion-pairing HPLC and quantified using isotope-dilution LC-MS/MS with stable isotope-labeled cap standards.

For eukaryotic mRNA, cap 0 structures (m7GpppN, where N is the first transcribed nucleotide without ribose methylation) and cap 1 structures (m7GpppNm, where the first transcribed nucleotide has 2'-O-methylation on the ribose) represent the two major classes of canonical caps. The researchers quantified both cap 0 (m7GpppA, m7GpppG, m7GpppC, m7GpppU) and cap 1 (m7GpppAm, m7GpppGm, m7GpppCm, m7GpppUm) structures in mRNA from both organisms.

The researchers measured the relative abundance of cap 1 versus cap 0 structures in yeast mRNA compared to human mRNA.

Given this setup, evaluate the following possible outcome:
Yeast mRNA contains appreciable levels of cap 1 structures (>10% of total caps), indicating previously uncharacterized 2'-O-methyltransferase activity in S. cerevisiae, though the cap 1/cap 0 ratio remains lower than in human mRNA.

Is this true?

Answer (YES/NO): NO